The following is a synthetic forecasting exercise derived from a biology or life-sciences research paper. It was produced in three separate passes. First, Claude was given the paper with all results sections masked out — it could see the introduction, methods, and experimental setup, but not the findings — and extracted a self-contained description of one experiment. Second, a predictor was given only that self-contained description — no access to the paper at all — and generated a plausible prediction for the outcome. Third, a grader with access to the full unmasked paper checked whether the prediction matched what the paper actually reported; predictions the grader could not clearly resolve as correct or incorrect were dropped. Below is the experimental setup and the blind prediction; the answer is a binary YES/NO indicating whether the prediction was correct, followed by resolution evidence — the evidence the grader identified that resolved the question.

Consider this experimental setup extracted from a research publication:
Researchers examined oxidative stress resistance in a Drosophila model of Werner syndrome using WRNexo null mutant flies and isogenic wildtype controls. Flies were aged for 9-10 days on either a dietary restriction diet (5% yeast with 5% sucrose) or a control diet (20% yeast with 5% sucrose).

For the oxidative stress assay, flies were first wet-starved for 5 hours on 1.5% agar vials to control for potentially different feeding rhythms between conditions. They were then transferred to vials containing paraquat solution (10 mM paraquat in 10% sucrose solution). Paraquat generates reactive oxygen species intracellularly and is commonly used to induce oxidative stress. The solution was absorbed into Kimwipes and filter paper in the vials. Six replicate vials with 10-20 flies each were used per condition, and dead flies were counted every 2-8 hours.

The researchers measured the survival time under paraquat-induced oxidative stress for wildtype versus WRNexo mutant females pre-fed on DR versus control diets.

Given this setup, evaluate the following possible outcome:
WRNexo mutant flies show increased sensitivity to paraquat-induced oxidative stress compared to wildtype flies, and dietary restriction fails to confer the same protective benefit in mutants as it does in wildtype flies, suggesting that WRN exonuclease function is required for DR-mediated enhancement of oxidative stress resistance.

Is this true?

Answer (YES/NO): NO